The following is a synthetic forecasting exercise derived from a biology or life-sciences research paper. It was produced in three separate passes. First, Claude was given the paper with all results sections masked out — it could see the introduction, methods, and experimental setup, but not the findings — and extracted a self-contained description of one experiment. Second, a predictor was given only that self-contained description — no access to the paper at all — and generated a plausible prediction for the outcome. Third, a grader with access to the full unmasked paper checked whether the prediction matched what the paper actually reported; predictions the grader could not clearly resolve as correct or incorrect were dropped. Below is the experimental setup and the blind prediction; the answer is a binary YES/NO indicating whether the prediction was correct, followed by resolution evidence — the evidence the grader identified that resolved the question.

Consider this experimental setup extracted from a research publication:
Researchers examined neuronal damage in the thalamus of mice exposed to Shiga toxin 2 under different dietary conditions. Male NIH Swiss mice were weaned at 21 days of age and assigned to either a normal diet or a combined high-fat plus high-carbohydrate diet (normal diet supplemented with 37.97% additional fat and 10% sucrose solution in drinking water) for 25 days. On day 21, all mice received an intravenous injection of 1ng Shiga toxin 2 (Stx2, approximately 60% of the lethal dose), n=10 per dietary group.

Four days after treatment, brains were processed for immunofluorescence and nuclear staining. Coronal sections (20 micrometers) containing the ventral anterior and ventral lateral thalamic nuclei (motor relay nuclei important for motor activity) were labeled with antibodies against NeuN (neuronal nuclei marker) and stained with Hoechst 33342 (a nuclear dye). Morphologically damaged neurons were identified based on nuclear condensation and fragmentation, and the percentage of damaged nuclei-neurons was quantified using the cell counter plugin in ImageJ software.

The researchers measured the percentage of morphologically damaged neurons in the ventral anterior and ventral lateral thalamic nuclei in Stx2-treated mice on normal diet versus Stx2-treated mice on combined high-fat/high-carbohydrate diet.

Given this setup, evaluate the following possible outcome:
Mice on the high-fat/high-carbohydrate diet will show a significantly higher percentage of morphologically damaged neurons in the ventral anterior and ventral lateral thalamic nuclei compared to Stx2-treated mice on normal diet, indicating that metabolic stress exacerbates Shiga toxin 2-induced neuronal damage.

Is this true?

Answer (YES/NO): YES